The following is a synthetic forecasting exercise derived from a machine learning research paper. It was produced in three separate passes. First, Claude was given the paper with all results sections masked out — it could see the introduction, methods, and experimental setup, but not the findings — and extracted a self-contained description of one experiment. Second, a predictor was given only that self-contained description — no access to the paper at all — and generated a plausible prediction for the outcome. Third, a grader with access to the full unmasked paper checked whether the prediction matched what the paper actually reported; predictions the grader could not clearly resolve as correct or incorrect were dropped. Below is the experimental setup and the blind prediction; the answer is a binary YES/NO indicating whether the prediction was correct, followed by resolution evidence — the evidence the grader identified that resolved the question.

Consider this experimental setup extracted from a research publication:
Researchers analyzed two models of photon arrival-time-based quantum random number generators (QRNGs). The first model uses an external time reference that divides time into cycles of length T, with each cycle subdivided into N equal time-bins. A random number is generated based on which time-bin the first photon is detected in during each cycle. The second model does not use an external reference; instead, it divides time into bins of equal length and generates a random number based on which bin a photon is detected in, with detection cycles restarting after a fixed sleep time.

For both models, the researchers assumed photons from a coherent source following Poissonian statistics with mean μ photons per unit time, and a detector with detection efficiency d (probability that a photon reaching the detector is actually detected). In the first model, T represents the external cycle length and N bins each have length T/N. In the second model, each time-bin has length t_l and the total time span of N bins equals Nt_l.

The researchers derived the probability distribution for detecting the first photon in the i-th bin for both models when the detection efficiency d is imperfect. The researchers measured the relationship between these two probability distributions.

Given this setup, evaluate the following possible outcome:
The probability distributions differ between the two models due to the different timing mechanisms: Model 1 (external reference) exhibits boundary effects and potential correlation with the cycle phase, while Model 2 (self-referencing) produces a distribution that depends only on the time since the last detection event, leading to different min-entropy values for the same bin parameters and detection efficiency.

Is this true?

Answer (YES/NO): NO